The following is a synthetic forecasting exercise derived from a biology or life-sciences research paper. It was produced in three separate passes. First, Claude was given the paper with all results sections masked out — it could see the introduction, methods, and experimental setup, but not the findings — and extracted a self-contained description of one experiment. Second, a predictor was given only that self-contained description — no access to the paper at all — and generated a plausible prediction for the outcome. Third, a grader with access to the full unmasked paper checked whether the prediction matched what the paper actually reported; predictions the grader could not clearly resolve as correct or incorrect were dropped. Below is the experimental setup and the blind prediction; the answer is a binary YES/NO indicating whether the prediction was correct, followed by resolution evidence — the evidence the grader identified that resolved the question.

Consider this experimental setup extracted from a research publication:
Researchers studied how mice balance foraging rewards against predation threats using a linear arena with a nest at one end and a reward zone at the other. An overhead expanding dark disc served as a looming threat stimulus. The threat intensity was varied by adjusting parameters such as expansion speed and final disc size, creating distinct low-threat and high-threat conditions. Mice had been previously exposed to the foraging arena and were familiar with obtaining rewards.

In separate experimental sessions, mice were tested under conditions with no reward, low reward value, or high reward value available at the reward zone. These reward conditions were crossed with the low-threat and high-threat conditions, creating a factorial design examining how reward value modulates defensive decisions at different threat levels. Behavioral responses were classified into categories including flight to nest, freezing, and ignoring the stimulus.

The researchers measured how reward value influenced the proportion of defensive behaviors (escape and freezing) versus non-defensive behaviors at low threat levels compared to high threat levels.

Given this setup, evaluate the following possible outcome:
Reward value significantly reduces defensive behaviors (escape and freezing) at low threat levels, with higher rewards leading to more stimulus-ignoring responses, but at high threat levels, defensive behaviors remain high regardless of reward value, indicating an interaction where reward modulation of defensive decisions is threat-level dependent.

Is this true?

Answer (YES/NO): NO